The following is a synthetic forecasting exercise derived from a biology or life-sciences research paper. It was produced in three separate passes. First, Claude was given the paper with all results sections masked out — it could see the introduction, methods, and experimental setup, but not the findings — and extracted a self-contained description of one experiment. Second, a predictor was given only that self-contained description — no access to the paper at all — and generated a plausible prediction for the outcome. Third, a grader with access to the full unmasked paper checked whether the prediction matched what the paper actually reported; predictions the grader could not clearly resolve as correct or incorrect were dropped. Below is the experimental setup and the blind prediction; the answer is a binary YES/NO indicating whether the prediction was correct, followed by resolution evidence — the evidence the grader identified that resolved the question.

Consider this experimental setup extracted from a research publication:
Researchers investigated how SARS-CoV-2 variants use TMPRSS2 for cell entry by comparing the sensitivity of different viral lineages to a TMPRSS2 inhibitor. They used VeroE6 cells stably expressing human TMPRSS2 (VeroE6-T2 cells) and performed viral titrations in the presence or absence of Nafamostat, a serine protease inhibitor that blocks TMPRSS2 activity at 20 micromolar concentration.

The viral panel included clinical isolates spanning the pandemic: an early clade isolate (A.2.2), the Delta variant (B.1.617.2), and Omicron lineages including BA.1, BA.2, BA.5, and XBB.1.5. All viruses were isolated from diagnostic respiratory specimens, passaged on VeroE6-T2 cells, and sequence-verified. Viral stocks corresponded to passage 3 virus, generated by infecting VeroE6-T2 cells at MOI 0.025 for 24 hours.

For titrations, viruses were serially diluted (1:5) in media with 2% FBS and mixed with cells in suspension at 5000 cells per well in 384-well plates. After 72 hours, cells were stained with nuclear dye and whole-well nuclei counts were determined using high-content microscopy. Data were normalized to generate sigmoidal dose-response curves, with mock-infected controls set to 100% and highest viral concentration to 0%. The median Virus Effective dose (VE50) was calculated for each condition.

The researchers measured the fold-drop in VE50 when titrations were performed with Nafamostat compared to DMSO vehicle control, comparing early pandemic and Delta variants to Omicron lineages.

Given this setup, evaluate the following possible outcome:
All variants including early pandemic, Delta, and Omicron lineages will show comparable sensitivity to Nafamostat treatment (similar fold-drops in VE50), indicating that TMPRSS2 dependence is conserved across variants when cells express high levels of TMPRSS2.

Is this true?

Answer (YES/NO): NO